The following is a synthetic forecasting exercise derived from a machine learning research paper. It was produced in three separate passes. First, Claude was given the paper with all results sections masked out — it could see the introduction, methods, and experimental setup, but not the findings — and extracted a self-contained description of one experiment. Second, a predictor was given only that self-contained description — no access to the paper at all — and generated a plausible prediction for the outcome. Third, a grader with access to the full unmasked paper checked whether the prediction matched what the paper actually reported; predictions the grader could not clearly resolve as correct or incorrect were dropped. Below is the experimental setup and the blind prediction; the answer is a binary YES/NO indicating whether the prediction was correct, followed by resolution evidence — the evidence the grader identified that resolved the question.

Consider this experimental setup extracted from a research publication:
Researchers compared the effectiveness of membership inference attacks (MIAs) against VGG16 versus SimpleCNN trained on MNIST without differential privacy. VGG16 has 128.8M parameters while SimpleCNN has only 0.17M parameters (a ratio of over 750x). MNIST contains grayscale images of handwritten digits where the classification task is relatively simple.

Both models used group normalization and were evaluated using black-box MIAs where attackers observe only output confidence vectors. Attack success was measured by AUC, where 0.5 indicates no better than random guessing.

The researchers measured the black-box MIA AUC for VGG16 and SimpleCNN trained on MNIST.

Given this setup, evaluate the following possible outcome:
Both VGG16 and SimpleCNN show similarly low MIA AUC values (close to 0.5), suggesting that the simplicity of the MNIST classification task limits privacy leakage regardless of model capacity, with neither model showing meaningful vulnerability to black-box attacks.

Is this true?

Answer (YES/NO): YES